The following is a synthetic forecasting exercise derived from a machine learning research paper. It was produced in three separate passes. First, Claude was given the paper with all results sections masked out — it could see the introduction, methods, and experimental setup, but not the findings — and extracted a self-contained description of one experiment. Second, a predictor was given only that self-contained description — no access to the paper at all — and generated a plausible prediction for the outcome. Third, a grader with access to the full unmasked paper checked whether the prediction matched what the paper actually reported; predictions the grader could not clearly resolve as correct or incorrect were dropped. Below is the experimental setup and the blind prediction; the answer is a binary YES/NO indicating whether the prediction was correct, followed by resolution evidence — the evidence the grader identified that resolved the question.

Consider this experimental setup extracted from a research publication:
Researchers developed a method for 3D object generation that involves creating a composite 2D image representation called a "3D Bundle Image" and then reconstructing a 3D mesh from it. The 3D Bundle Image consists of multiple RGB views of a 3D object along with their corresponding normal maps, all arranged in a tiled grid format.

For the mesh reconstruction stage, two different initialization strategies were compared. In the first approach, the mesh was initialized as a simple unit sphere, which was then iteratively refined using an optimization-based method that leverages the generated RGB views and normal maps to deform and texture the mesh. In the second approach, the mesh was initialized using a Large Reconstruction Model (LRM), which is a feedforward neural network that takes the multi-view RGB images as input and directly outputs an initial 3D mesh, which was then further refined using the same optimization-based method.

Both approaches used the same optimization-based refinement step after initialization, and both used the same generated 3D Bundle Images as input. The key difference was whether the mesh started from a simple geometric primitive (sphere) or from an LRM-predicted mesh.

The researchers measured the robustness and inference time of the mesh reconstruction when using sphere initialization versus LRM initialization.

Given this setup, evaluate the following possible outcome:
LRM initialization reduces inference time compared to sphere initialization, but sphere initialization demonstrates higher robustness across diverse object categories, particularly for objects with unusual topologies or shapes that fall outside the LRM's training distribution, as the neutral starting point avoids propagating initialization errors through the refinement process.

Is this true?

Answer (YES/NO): NO